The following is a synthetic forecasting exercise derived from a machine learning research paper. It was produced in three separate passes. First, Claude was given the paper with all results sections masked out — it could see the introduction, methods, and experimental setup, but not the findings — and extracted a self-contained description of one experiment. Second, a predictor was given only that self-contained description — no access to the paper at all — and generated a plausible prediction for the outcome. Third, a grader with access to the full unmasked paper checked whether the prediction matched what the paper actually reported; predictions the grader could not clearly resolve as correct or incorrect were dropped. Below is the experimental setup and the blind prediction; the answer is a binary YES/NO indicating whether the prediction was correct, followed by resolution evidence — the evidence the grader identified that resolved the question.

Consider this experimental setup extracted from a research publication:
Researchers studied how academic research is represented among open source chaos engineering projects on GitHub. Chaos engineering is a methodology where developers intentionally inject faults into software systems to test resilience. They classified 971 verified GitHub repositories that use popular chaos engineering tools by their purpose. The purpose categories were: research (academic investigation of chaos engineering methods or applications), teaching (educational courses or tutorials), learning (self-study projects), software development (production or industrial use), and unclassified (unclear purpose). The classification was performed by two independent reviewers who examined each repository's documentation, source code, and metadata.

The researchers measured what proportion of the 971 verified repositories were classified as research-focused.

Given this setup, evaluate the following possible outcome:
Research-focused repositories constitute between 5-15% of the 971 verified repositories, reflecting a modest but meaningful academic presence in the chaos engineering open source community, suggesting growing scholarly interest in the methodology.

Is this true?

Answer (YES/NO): YES